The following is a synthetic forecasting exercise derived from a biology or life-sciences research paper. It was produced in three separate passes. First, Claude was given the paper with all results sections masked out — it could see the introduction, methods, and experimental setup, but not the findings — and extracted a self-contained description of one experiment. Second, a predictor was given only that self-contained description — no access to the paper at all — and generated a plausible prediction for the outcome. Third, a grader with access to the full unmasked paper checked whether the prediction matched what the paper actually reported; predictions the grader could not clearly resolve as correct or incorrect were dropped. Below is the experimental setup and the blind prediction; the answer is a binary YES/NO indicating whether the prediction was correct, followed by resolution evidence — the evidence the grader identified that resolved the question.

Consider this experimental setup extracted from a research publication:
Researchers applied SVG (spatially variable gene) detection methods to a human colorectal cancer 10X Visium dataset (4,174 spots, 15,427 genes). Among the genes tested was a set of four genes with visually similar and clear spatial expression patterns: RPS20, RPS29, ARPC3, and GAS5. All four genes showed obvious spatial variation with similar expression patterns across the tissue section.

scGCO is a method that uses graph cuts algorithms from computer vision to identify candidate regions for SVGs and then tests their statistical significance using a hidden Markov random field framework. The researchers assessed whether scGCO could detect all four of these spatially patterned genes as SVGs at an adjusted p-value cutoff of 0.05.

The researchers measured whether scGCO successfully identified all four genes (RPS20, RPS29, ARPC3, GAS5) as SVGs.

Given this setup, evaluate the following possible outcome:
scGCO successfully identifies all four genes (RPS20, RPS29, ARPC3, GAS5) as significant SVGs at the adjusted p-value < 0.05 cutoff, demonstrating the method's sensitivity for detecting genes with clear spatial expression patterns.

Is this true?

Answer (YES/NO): NO